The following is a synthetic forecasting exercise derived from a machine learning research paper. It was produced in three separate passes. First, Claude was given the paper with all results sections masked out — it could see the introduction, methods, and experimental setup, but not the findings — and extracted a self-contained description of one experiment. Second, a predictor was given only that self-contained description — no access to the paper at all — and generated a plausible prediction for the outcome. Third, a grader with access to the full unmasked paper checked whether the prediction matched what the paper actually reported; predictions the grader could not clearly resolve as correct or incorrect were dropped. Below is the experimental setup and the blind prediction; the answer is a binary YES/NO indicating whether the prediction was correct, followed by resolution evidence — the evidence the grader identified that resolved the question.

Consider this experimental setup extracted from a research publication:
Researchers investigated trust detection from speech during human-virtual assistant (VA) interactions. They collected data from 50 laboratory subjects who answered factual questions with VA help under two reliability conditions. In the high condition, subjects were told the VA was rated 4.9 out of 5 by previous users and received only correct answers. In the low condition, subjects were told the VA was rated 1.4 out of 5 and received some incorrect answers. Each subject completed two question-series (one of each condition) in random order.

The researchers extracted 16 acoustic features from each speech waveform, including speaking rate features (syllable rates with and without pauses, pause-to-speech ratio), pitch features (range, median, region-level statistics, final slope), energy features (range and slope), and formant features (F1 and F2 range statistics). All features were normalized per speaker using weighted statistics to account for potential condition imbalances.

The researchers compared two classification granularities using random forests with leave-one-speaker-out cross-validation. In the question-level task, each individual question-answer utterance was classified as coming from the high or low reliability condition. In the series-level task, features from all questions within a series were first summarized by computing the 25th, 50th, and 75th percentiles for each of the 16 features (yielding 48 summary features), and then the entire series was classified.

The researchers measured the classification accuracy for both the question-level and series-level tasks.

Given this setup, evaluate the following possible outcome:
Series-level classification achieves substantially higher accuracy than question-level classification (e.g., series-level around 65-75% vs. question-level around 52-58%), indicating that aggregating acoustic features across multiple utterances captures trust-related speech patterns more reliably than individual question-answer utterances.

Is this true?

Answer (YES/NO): YES